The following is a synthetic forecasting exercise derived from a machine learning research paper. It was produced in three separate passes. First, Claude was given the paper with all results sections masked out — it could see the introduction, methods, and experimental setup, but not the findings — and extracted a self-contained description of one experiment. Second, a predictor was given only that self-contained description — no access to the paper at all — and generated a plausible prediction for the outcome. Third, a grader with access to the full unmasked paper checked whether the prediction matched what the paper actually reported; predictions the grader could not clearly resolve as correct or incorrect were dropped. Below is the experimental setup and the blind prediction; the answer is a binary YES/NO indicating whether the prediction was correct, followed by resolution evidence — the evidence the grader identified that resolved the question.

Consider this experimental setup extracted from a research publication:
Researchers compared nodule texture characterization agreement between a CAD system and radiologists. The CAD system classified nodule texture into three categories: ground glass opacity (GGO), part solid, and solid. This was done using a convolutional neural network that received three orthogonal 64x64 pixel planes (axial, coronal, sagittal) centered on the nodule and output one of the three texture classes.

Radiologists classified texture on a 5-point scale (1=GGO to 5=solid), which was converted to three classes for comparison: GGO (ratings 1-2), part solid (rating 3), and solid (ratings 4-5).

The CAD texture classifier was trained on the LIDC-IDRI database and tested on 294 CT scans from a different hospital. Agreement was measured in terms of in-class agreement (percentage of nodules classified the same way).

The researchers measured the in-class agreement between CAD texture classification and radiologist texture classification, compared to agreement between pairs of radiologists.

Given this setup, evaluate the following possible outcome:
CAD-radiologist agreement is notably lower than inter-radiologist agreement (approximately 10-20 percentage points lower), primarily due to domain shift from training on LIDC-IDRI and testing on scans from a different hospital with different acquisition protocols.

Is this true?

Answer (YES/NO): NO